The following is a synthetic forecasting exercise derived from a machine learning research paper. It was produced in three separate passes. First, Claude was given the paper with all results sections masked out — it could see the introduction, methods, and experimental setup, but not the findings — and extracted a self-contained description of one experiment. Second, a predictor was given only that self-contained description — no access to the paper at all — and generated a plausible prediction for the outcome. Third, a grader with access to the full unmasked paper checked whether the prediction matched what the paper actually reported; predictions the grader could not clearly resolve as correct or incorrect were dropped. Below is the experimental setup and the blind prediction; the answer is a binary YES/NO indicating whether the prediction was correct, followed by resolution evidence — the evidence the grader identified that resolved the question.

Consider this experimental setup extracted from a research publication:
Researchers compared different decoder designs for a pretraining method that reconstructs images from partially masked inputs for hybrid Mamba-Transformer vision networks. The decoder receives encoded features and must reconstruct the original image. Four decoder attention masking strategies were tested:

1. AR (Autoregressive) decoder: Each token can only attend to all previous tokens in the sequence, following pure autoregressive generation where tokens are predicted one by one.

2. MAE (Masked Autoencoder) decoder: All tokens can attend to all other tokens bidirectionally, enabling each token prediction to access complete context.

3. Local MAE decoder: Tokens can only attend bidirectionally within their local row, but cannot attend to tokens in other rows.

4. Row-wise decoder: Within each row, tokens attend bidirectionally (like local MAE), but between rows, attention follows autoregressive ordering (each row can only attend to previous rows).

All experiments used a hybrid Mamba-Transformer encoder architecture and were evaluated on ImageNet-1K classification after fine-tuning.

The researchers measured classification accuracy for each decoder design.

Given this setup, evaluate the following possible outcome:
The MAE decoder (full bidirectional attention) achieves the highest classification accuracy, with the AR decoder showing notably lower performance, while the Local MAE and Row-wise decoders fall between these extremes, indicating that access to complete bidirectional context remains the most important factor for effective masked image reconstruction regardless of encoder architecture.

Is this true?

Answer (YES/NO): NO